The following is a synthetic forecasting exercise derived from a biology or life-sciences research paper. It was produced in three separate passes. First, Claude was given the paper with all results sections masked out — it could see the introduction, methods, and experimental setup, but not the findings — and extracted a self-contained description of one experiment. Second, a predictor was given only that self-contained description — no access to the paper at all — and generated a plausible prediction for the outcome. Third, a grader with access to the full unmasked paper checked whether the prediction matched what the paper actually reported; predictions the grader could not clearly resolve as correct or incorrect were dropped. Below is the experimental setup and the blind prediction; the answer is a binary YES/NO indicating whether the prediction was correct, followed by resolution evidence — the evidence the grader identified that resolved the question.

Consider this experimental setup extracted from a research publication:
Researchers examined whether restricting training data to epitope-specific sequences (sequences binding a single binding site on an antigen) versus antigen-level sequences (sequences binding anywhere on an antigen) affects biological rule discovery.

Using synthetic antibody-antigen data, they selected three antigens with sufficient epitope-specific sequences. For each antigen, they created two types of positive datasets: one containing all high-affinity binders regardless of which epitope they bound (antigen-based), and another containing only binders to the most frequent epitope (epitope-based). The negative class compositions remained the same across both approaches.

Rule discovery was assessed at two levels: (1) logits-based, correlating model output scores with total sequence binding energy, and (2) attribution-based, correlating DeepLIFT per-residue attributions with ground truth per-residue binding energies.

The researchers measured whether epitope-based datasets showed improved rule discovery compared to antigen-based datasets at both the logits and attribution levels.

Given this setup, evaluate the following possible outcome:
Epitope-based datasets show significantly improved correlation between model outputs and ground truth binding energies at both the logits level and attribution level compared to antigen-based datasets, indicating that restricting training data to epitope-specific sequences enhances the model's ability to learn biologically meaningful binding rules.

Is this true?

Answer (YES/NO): NO